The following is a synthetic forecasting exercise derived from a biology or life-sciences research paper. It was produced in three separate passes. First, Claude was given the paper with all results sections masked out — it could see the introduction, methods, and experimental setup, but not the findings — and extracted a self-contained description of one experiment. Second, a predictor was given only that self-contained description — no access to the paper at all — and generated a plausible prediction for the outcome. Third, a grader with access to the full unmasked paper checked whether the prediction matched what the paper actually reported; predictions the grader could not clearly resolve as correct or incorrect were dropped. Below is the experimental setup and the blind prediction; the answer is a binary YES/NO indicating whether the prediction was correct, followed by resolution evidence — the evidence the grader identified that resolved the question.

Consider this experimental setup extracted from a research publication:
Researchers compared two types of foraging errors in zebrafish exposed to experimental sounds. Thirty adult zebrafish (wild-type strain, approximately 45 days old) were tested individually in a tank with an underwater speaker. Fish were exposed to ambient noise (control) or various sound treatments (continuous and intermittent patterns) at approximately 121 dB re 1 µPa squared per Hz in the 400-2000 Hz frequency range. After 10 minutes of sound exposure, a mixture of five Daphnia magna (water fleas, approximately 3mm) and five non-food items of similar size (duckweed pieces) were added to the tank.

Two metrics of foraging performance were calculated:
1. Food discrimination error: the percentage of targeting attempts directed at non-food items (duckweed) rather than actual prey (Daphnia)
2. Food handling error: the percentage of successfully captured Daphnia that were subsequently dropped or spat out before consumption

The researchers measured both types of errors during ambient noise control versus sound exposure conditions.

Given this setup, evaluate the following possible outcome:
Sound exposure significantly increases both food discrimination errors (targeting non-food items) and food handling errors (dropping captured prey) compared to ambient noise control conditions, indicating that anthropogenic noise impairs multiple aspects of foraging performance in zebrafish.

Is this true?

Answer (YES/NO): NO